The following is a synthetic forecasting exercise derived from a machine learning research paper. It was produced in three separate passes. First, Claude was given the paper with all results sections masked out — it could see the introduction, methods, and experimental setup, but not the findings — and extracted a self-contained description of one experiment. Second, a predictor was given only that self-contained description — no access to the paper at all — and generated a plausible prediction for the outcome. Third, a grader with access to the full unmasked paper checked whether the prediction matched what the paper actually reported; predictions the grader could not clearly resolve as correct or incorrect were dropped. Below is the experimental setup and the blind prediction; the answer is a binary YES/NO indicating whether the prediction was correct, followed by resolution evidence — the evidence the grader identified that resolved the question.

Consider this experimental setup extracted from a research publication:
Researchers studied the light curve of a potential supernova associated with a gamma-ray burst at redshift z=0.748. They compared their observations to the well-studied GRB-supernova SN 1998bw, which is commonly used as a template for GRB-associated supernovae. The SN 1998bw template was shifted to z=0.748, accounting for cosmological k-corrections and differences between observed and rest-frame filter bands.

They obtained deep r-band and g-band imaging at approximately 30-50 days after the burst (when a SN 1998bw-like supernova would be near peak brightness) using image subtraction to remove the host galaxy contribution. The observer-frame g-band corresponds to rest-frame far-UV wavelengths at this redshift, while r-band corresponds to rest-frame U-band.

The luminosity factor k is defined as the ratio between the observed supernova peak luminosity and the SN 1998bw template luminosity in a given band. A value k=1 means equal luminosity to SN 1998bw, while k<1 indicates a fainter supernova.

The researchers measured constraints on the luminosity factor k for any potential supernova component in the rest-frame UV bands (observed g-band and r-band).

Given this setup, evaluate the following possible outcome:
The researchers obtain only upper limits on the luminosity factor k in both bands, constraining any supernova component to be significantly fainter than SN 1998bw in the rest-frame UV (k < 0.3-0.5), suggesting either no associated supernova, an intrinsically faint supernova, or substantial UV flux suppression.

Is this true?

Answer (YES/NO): NO